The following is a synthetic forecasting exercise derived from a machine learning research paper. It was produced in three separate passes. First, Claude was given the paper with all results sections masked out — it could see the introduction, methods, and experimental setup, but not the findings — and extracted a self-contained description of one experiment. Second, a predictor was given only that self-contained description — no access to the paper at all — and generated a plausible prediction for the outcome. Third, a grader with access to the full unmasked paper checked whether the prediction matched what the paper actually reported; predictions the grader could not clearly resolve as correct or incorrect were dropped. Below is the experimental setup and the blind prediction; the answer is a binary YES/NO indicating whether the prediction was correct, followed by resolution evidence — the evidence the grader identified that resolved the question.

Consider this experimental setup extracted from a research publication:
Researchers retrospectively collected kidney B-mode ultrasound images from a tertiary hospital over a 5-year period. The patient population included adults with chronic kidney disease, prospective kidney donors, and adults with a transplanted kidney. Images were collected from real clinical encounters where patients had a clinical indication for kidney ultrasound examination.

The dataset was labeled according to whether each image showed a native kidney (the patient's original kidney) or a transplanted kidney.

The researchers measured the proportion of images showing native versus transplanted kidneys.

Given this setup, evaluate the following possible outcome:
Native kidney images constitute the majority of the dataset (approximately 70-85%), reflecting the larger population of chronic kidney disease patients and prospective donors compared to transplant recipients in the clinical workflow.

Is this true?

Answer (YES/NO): NO